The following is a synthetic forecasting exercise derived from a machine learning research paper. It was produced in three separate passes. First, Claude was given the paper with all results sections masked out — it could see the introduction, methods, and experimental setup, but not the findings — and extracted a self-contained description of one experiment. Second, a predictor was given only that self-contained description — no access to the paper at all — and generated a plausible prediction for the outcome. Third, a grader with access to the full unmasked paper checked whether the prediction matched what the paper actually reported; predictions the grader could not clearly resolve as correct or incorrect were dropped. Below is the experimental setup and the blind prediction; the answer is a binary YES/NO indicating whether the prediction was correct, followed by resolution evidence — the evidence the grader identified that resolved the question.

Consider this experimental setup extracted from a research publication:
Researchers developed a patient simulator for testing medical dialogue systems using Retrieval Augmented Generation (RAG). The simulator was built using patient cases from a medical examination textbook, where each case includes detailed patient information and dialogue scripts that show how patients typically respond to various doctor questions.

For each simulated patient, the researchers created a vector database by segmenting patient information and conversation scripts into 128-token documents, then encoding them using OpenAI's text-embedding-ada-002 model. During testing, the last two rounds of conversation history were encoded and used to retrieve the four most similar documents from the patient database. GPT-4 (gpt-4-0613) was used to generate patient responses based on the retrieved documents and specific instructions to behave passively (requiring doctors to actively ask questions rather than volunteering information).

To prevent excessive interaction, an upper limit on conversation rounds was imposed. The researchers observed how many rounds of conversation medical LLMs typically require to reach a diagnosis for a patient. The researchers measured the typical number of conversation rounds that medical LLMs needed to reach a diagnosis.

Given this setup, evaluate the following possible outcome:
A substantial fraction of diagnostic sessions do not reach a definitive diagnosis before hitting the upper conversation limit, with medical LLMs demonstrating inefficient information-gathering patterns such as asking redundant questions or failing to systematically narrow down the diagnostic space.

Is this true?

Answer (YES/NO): NO